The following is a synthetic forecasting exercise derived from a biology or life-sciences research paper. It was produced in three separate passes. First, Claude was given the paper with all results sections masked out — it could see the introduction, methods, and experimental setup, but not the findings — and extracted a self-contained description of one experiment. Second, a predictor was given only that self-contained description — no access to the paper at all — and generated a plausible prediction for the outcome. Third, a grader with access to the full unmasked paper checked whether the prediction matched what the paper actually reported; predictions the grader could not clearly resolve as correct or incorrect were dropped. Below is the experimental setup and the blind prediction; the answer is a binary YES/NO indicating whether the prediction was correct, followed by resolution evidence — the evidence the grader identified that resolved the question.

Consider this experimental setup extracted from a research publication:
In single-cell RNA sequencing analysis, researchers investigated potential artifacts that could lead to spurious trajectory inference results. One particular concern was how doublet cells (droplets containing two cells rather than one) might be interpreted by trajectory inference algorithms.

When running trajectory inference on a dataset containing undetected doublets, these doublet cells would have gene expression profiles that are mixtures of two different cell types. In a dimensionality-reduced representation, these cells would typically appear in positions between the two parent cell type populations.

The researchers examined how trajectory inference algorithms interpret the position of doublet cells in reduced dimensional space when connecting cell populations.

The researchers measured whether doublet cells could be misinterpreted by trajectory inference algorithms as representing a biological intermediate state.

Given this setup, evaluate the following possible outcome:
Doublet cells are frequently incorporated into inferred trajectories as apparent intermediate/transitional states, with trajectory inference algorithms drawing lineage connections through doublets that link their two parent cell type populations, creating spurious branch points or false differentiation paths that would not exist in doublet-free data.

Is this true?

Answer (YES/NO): YES